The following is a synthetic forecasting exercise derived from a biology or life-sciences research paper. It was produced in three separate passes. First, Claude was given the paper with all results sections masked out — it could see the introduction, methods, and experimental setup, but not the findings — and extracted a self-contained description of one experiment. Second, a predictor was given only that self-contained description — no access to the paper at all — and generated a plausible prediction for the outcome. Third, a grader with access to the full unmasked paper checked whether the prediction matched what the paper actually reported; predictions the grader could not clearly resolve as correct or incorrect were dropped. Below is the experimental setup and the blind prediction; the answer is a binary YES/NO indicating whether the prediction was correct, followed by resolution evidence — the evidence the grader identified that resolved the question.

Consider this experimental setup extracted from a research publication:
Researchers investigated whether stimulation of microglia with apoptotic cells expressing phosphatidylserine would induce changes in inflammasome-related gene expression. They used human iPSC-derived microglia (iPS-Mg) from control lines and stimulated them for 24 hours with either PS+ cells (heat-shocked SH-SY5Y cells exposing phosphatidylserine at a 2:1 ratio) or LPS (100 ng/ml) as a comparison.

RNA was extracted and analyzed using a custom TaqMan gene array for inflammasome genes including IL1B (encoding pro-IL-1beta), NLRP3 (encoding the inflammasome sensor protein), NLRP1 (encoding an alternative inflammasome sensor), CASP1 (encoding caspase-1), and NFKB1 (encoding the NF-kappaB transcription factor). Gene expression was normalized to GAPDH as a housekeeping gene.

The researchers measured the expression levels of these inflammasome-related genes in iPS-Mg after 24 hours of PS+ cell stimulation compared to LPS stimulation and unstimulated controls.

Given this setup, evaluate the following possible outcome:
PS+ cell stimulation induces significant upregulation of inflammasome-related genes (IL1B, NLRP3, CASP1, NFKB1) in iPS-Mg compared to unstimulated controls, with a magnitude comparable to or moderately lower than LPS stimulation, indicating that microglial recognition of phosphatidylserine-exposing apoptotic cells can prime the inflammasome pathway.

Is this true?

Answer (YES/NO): NO